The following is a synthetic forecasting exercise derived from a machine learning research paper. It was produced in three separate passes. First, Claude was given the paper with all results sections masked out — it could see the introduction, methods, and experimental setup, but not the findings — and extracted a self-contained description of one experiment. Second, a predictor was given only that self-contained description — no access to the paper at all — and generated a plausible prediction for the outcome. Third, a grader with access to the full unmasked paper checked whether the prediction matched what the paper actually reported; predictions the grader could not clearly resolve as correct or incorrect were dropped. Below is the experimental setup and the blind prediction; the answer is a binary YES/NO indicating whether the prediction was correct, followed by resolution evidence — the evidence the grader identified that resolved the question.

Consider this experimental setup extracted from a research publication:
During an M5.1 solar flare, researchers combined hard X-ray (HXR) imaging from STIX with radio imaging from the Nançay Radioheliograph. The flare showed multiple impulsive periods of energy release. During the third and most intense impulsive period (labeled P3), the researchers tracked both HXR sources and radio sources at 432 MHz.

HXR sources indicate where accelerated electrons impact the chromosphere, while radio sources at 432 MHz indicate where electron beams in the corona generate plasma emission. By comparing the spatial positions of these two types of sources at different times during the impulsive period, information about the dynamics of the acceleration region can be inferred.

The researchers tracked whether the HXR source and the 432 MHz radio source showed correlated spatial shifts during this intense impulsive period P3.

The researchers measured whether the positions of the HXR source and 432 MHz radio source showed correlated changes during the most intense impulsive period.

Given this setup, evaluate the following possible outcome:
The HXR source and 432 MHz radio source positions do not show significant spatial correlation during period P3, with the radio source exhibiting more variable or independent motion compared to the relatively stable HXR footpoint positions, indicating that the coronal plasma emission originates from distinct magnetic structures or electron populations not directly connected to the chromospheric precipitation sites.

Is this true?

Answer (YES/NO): NO